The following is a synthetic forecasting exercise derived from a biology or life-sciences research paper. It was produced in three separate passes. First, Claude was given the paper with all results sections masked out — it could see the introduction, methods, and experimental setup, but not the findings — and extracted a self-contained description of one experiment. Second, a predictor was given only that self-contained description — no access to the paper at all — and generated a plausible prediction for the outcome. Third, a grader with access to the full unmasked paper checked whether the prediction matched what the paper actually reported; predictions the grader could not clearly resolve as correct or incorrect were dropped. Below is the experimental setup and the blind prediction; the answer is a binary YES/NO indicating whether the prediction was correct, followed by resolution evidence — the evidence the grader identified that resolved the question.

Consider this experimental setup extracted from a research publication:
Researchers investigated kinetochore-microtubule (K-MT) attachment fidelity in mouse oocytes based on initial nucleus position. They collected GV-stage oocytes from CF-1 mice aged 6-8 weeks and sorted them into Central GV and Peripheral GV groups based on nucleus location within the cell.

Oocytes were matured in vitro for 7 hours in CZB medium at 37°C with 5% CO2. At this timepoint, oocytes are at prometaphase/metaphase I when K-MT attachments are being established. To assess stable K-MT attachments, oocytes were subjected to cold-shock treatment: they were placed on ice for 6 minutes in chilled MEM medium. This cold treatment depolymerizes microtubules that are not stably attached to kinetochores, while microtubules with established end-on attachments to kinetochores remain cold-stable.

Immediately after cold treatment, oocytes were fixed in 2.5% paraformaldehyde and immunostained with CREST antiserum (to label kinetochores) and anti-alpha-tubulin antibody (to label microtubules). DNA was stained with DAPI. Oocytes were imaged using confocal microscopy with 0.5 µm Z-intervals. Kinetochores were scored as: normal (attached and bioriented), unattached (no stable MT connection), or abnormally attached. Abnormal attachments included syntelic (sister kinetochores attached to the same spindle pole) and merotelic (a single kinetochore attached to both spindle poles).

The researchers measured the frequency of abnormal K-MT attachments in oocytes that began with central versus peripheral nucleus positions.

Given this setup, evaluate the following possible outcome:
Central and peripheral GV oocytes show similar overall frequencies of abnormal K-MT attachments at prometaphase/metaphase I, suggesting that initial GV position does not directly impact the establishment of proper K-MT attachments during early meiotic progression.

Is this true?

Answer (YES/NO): NO